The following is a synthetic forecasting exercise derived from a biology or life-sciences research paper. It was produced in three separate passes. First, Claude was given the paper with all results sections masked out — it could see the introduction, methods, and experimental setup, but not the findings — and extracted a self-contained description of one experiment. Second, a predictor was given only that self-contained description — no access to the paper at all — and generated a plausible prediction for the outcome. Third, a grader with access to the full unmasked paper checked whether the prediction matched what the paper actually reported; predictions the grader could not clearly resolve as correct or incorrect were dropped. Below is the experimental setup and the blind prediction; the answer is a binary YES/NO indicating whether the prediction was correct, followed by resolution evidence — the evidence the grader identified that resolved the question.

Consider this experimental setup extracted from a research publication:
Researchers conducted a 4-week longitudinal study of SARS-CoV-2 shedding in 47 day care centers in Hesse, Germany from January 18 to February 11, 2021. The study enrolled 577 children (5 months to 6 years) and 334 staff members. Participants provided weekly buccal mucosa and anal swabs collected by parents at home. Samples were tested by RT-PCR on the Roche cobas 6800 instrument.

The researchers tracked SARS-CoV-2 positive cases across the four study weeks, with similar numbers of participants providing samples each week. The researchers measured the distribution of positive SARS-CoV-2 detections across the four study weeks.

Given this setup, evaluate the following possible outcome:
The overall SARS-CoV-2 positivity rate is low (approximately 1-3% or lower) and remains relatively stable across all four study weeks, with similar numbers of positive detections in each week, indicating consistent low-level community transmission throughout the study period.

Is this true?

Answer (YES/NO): NO